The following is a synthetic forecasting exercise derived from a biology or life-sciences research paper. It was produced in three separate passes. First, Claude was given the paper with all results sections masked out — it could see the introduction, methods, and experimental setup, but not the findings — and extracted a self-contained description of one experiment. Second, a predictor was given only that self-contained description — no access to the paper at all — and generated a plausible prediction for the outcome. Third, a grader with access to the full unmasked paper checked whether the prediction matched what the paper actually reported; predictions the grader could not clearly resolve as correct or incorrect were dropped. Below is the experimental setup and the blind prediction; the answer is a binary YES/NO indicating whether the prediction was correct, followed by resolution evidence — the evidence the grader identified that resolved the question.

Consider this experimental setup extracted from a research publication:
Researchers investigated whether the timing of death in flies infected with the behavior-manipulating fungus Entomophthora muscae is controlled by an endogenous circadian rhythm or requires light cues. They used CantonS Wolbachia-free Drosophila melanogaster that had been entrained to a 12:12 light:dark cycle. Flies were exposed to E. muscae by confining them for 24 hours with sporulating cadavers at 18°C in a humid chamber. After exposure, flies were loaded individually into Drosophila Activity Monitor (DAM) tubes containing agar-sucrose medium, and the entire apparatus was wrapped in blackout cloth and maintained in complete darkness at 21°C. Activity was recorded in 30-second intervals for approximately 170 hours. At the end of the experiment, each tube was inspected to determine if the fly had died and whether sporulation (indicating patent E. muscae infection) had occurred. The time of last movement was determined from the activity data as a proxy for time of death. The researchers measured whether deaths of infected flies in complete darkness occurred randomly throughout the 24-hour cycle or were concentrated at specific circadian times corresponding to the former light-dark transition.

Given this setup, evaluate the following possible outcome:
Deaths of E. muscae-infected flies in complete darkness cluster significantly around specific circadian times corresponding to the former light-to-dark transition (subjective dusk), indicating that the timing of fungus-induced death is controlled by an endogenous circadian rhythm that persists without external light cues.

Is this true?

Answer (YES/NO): NO